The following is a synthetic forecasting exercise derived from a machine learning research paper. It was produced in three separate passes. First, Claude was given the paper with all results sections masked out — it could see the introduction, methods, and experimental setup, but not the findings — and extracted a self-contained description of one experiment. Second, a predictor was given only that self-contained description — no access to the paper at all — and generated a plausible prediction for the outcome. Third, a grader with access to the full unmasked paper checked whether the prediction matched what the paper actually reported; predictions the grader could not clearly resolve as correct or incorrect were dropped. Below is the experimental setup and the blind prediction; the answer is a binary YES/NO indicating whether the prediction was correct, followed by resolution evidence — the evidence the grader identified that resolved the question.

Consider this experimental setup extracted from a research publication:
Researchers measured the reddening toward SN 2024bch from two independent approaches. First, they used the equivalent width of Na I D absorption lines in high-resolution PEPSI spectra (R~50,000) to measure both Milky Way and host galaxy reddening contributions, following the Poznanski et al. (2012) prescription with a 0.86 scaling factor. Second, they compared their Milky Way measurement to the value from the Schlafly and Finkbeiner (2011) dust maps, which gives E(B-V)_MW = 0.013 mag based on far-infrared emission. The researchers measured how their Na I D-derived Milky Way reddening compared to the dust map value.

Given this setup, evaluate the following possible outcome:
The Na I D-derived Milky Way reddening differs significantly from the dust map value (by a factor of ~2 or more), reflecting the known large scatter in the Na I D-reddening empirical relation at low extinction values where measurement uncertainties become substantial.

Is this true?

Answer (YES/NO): NO